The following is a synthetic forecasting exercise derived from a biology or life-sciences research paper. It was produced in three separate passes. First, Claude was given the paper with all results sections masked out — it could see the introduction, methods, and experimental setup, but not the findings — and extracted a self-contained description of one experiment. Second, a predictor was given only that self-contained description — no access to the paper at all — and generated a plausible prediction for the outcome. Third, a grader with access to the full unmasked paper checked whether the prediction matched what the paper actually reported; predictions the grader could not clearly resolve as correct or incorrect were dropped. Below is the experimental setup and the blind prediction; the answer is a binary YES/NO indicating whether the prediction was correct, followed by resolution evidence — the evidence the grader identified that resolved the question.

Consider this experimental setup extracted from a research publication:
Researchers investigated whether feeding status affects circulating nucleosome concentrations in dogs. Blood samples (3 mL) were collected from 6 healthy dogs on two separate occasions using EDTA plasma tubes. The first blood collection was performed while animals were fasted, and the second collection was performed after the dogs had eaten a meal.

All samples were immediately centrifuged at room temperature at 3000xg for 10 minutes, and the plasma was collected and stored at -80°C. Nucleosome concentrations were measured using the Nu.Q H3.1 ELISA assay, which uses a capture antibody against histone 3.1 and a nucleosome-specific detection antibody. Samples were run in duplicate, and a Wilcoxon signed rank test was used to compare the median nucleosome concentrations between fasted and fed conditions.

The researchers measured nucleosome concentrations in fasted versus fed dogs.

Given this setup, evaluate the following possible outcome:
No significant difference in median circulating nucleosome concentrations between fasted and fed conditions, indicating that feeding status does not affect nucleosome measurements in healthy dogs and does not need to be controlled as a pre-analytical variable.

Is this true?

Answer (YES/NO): NO